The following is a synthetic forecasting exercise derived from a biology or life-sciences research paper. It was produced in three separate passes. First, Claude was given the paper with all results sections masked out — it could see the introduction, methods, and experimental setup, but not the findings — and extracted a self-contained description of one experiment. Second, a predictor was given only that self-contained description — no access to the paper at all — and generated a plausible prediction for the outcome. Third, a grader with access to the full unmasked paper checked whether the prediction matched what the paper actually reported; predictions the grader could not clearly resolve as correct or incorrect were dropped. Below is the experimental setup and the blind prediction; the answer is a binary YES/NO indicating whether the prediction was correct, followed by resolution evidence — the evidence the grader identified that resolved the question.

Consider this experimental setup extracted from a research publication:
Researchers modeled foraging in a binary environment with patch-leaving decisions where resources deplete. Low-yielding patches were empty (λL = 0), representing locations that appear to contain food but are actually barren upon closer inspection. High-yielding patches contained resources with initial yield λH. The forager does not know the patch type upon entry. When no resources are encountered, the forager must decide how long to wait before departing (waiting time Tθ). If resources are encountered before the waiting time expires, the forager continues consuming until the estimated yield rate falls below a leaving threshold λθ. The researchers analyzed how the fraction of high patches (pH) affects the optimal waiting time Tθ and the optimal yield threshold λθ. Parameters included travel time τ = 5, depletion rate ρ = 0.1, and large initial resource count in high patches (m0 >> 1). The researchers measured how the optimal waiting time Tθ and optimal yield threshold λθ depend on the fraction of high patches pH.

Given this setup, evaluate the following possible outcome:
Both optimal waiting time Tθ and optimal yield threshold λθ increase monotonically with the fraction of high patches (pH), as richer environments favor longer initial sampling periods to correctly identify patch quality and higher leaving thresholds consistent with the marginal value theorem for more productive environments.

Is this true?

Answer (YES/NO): NO